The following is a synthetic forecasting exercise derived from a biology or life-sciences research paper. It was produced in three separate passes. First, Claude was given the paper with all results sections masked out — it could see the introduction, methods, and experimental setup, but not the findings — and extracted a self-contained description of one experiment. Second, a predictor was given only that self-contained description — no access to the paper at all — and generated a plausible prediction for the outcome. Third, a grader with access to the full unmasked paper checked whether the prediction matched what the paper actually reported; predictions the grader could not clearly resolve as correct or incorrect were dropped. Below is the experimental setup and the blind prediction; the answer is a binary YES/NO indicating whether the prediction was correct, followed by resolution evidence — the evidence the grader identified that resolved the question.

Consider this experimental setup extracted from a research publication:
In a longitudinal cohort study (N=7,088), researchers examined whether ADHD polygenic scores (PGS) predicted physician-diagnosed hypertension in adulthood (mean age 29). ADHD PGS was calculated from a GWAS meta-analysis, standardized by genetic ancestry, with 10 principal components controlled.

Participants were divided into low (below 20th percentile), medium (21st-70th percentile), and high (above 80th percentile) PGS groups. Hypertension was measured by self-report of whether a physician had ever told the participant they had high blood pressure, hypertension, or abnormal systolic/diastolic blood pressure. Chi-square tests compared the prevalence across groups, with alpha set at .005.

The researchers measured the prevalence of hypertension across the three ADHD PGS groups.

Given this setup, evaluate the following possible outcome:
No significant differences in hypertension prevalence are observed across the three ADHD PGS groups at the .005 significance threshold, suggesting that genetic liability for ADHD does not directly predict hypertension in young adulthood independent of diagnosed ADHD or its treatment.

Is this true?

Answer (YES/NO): YES